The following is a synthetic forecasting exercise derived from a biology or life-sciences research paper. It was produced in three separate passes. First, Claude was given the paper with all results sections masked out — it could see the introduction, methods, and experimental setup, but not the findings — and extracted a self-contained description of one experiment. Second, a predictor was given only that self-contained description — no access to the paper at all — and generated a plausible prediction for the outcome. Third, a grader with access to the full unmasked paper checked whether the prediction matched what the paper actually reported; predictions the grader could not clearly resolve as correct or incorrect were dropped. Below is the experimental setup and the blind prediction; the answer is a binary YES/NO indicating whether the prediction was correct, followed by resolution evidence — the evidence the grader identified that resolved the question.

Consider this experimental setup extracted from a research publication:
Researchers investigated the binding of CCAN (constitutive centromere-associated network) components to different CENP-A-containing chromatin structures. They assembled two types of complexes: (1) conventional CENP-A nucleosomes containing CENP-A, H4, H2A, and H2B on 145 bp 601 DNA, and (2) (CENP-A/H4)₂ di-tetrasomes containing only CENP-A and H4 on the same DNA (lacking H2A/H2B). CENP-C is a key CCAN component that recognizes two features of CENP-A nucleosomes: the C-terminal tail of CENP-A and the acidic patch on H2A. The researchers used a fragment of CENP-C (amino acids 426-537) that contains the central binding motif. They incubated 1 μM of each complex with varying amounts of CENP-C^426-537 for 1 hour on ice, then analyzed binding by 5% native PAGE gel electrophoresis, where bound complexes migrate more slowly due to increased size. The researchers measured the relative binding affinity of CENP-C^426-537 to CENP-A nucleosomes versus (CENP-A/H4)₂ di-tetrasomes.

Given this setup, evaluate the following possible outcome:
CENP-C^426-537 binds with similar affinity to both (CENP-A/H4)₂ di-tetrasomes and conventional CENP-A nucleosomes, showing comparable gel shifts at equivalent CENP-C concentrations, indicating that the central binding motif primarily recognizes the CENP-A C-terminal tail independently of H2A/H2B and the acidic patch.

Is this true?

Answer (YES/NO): NO